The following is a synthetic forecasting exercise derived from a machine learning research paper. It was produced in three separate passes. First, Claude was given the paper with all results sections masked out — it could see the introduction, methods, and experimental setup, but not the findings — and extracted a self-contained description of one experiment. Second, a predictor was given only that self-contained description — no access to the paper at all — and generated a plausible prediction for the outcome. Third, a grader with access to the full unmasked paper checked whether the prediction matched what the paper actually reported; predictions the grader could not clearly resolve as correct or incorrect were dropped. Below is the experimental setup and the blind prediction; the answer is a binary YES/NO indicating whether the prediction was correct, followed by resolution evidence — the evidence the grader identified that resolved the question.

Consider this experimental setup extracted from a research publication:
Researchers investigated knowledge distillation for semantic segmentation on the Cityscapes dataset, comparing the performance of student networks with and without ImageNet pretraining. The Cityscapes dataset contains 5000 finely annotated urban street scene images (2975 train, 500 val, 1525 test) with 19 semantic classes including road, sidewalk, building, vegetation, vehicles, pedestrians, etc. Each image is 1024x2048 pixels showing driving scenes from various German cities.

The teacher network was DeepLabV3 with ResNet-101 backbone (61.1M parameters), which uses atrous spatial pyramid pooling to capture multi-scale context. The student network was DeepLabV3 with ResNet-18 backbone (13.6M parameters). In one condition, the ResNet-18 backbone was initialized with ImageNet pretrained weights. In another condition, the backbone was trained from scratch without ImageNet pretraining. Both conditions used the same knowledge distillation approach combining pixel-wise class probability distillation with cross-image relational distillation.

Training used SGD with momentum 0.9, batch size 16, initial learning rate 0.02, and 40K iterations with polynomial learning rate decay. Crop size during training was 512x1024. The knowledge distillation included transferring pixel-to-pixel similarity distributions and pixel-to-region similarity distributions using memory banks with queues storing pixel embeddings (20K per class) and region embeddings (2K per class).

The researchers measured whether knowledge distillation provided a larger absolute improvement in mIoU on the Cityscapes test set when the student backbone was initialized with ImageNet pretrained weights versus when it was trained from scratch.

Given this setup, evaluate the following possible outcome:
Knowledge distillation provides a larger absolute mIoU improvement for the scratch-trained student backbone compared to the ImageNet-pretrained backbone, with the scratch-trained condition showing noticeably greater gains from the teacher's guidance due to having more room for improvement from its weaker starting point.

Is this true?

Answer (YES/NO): YES